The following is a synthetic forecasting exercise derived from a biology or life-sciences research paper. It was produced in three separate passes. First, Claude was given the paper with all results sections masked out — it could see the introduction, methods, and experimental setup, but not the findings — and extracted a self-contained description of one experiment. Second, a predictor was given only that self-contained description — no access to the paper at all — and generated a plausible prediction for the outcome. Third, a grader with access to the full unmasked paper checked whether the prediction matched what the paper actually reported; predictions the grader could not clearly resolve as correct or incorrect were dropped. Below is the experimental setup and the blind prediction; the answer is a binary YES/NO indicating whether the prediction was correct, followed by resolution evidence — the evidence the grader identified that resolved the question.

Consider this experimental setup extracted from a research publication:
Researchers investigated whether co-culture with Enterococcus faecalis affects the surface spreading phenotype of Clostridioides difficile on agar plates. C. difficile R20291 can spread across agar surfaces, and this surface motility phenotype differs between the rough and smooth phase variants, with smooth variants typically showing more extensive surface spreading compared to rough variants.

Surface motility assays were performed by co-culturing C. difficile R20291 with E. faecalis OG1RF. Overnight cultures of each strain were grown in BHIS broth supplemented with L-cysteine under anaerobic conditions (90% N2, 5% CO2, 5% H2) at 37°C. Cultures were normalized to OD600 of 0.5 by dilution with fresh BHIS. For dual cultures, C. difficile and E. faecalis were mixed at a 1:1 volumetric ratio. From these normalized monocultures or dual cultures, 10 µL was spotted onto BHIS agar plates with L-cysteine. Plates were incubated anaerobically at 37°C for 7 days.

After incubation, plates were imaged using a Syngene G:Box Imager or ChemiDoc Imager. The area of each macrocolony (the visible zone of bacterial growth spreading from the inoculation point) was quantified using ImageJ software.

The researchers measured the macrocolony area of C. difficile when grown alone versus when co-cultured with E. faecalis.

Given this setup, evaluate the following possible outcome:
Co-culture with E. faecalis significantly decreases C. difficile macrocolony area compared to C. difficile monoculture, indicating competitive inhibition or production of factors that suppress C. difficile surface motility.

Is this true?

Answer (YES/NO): NO